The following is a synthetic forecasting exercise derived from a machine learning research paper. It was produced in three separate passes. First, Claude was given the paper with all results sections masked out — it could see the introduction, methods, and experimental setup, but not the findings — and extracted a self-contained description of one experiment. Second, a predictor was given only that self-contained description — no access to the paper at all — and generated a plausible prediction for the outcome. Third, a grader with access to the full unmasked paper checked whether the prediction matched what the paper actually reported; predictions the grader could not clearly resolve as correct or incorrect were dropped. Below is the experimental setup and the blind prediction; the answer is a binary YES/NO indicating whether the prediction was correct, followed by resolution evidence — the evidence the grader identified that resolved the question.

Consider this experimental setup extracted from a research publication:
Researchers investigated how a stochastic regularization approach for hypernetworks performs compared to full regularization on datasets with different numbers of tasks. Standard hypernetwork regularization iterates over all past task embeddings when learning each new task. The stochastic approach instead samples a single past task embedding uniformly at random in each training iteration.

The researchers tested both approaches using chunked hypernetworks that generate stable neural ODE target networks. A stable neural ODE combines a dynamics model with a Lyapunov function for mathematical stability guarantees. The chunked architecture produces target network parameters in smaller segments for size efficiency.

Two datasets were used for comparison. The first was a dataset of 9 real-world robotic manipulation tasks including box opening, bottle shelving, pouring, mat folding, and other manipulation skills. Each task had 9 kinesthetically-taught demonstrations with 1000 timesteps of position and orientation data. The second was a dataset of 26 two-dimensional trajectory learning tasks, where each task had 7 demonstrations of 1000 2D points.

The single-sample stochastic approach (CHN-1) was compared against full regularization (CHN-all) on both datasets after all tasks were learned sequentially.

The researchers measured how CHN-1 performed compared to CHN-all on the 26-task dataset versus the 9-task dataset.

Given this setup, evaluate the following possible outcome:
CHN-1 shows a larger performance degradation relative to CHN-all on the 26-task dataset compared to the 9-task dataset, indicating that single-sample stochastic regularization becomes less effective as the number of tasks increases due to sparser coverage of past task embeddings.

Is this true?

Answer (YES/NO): YES